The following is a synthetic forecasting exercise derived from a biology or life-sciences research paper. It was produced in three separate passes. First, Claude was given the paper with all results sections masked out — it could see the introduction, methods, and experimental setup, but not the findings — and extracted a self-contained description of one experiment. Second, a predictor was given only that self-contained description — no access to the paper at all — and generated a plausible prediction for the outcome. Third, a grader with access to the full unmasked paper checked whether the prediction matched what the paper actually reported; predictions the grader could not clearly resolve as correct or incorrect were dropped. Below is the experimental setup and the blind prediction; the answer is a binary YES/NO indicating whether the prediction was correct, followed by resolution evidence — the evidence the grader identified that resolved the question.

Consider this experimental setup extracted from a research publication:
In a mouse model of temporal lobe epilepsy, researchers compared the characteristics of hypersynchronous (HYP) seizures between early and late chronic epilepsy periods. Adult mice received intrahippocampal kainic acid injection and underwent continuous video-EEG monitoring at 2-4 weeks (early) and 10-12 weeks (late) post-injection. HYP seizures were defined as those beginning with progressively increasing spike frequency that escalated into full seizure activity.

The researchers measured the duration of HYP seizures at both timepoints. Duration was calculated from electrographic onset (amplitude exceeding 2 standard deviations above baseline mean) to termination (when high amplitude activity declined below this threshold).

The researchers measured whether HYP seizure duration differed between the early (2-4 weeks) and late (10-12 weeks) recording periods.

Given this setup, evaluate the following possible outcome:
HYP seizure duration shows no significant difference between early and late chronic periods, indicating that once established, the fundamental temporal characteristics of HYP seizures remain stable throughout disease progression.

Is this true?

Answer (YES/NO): NO